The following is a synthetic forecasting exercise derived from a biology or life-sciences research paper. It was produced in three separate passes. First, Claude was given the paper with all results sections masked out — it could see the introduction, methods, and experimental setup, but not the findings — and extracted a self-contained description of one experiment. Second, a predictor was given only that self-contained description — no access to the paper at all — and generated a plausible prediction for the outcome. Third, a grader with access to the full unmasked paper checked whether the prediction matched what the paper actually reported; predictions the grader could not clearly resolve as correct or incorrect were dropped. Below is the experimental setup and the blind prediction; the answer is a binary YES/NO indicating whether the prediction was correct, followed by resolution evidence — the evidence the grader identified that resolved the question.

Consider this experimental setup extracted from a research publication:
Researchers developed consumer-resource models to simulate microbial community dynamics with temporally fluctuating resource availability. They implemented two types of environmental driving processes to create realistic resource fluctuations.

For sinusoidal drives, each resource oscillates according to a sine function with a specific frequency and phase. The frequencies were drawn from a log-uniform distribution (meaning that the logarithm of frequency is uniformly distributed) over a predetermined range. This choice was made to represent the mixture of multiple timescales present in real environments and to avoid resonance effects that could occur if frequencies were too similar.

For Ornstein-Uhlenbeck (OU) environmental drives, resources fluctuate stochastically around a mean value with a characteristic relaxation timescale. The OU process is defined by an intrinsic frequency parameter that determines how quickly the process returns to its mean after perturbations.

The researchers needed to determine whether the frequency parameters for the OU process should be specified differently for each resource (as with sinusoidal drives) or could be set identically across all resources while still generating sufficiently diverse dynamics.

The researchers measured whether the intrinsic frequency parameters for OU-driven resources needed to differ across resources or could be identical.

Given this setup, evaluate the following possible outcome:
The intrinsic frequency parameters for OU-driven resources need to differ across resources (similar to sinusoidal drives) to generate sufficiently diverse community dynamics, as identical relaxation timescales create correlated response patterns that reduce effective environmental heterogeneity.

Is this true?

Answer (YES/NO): NO